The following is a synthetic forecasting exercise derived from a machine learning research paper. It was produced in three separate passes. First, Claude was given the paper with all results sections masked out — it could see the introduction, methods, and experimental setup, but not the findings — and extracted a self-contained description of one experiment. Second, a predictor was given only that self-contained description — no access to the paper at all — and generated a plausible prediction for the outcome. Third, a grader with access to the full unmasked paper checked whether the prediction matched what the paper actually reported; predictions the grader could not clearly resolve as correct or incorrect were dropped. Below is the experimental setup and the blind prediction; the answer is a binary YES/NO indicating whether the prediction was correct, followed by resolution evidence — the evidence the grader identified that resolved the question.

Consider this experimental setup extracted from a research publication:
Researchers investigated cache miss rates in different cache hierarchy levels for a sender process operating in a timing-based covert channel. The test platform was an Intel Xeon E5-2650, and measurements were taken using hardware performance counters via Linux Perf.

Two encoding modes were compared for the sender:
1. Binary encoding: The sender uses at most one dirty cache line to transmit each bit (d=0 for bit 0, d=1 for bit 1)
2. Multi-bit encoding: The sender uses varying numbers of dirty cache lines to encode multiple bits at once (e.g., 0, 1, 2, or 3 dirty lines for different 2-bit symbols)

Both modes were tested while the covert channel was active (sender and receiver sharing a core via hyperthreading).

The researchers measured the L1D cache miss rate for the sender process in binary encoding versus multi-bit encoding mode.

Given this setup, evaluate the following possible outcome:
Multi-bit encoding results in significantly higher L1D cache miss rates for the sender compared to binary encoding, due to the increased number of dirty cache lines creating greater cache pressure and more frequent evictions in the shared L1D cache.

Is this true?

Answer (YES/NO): YES